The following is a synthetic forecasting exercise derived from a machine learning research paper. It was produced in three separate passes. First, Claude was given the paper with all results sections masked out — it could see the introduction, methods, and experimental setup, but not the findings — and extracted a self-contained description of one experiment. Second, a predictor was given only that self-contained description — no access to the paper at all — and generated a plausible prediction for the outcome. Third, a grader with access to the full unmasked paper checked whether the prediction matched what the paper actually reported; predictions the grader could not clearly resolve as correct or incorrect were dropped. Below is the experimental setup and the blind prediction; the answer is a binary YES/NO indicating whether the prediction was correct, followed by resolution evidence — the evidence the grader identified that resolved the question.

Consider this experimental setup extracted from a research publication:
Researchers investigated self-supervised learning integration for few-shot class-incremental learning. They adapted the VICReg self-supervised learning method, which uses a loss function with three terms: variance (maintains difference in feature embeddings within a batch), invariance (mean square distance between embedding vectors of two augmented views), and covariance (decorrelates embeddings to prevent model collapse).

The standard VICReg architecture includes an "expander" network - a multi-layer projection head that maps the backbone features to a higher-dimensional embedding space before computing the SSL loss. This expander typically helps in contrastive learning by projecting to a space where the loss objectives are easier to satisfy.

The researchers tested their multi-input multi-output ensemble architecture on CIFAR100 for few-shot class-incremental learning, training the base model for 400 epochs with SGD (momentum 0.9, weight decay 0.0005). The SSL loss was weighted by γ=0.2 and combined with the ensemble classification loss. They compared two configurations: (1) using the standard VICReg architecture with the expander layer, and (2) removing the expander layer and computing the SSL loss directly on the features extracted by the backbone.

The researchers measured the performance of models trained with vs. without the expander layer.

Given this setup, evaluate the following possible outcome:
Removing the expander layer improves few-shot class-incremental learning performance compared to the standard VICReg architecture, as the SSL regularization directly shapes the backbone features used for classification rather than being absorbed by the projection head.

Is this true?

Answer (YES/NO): NO